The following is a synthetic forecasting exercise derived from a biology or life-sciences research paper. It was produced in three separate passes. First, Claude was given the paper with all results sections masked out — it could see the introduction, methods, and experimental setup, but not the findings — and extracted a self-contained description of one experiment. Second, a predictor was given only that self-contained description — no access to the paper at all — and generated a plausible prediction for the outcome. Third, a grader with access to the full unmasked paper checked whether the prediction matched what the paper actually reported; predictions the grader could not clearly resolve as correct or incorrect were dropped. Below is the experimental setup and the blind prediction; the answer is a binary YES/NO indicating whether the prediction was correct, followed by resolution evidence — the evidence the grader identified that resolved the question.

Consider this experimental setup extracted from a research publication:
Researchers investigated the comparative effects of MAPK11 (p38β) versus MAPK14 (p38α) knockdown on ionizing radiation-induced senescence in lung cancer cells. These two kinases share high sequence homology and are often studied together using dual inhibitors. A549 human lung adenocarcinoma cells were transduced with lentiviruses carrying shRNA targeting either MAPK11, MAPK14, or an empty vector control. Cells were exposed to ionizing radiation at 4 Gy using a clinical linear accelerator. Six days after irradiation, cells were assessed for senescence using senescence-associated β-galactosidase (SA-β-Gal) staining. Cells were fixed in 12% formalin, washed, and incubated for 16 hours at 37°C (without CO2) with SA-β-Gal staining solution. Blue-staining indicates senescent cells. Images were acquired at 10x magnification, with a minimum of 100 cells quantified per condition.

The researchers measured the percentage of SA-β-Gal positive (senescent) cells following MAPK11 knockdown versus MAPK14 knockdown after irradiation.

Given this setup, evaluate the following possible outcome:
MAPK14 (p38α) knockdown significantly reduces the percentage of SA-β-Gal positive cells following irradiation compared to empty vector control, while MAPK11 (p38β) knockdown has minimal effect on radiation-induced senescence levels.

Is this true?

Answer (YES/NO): NO